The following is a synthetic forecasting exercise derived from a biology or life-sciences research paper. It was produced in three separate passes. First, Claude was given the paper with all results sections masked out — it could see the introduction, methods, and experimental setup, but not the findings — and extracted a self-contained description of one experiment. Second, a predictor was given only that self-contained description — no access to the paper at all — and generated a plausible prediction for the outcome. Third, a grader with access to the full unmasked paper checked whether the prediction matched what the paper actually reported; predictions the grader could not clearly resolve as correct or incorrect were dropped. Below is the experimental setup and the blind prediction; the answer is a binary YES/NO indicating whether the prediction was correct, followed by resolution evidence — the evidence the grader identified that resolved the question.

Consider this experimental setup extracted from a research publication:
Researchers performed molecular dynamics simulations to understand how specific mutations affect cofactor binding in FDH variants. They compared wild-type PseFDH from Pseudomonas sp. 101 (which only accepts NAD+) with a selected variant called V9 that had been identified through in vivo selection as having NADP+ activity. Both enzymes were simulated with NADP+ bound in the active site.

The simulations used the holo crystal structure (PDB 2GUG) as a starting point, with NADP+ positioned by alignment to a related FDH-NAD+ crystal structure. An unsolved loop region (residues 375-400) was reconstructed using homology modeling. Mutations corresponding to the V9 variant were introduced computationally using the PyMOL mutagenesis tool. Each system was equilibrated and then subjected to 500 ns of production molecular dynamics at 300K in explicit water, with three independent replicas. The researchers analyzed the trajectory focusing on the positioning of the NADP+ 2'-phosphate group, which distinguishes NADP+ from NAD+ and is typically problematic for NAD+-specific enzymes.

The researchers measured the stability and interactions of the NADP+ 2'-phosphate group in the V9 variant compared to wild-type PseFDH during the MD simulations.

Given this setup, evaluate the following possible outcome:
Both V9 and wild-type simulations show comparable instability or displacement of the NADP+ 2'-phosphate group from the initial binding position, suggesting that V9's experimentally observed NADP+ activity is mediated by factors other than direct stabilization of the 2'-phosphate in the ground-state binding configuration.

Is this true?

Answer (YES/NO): NO